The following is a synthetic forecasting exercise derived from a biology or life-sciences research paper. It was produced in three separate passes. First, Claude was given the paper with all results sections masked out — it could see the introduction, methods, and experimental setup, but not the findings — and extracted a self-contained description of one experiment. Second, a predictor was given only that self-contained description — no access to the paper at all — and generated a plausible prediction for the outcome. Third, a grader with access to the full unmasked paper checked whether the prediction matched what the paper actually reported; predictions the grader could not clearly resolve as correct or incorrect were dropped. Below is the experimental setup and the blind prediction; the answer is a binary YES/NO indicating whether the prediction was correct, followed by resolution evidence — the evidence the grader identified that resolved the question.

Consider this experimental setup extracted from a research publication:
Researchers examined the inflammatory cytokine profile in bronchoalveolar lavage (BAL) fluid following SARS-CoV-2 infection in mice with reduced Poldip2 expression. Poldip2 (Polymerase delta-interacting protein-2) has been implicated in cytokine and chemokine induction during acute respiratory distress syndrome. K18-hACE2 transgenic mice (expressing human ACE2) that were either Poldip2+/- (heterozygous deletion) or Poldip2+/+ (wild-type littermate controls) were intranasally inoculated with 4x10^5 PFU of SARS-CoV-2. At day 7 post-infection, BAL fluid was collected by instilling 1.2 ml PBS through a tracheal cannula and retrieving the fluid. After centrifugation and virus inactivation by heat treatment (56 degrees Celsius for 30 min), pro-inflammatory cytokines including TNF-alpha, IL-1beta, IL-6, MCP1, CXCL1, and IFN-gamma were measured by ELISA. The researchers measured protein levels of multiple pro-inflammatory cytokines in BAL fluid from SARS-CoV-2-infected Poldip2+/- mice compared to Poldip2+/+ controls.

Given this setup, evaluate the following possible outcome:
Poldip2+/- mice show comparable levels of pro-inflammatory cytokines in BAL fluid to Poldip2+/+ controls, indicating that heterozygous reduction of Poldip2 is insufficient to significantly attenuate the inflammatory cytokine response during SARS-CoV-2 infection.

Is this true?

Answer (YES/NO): NO